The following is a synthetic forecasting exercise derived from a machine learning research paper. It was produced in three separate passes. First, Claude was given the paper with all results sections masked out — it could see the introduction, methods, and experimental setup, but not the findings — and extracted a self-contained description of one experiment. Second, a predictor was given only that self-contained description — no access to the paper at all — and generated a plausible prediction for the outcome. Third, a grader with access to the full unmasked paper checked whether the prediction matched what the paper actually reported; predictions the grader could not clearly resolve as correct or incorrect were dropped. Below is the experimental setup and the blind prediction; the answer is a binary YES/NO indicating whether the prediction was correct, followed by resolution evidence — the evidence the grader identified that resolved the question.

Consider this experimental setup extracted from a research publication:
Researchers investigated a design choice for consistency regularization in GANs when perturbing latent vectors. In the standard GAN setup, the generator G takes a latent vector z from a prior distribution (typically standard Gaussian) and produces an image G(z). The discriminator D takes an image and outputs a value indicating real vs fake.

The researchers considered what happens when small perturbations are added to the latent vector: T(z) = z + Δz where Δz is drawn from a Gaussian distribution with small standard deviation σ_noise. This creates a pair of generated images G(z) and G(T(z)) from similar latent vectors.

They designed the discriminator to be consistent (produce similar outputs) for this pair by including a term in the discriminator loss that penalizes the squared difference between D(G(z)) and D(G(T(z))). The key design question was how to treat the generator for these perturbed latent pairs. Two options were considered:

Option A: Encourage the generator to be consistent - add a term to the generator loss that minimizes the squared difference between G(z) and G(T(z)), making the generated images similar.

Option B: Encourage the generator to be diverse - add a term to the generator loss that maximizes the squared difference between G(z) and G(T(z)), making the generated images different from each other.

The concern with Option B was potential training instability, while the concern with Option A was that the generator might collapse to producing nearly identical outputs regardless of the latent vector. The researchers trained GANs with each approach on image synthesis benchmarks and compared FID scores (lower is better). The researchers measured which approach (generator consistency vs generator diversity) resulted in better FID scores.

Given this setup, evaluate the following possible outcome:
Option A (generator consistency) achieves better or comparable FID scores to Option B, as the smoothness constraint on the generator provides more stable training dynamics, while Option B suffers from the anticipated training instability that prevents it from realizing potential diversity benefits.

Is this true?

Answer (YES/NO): NO